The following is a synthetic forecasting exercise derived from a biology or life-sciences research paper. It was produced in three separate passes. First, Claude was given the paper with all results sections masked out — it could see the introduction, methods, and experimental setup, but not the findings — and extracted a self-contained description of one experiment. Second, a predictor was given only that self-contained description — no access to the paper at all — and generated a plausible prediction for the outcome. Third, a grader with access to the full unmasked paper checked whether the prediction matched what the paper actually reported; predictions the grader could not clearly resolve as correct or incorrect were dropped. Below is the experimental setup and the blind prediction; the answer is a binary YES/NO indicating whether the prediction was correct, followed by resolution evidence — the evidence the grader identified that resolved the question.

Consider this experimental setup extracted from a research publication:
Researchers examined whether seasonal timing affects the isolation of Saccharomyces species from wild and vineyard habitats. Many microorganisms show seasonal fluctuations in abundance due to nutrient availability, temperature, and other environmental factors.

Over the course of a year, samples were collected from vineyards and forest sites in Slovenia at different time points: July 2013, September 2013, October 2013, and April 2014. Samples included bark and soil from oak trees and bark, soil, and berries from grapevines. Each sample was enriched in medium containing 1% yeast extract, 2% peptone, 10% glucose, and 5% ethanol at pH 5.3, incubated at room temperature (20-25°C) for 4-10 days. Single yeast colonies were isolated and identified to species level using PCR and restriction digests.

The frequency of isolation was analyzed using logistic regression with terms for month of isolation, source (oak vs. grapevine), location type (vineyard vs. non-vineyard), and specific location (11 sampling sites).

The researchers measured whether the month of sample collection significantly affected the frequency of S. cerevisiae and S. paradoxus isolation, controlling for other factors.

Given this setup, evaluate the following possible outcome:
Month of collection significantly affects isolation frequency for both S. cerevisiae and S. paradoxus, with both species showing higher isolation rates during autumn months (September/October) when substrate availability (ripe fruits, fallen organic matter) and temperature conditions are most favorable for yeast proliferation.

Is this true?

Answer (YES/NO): NO